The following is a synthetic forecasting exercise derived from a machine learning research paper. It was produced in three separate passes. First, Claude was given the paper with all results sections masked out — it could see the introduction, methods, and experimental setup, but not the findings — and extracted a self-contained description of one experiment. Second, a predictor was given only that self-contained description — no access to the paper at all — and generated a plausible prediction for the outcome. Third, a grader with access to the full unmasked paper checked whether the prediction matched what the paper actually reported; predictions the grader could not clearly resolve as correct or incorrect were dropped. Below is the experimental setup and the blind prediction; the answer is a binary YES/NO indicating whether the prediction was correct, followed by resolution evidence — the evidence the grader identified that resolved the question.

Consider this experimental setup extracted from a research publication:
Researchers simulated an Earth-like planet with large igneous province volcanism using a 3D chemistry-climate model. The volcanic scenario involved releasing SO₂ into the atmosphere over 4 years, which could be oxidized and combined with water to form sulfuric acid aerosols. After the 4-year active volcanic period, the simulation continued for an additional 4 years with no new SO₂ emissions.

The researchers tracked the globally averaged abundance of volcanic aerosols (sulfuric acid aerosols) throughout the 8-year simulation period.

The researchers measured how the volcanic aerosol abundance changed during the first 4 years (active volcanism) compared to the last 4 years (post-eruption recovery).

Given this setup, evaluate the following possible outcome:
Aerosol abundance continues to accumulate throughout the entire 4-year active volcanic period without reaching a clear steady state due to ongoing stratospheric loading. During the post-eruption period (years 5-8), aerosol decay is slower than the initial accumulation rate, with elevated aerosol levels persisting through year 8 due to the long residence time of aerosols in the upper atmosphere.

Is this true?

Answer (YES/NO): YES